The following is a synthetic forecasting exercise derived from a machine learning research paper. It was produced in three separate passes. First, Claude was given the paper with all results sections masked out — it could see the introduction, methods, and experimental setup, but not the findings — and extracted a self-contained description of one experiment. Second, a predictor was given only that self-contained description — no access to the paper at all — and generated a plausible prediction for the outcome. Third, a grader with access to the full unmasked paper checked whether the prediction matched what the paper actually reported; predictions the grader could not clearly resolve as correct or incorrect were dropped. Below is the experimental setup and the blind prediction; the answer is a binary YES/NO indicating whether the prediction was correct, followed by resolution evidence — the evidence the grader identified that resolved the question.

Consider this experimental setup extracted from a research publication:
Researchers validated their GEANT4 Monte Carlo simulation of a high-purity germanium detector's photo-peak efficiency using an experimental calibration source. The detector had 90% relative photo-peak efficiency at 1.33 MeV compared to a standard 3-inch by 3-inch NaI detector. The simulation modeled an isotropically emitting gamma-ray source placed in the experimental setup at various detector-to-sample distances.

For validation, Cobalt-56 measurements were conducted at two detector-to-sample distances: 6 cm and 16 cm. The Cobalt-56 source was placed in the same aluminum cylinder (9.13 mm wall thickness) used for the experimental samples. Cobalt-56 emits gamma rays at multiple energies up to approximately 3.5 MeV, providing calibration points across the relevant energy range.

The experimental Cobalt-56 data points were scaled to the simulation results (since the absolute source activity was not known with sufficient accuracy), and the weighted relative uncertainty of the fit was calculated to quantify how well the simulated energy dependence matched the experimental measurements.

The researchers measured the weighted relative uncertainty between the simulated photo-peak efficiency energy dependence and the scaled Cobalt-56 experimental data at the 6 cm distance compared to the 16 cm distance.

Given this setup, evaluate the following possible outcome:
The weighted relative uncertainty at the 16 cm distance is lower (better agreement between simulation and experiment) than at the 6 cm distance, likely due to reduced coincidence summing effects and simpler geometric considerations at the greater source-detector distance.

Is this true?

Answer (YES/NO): NO